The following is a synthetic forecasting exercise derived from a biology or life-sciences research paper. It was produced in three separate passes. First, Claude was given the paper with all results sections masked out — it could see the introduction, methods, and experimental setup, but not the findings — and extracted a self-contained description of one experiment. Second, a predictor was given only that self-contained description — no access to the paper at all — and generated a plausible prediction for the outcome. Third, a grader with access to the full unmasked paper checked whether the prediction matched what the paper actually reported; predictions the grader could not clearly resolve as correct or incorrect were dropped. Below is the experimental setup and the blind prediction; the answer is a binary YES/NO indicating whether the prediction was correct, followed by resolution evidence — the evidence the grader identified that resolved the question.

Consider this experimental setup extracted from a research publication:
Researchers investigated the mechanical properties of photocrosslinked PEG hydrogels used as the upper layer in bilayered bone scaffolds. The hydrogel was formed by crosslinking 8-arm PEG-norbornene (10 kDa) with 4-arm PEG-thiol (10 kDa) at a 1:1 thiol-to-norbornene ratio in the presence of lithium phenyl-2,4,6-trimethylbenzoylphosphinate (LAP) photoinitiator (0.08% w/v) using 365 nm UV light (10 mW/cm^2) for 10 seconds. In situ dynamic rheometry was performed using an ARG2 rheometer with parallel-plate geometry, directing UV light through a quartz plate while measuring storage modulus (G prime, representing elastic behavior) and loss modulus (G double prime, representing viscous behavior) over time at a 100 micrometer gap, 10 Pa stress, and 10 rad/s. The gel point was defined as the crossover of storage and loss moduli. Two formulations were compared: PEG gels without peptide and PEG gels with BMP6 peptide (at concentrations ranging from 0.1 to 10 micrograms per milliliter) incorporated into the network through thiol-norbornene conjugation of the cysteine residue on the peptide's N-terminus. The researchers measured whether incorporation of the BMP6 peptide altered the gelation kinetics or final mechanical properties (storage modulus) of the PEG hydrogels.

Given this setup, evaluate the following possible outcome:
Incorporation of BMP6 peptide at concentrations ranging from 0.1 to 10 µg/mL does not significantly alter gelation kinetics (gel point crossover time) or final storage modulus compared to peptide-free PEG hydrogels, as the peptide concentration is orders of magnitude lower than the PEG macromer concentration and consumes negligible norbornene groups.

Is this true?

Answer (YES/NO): NO